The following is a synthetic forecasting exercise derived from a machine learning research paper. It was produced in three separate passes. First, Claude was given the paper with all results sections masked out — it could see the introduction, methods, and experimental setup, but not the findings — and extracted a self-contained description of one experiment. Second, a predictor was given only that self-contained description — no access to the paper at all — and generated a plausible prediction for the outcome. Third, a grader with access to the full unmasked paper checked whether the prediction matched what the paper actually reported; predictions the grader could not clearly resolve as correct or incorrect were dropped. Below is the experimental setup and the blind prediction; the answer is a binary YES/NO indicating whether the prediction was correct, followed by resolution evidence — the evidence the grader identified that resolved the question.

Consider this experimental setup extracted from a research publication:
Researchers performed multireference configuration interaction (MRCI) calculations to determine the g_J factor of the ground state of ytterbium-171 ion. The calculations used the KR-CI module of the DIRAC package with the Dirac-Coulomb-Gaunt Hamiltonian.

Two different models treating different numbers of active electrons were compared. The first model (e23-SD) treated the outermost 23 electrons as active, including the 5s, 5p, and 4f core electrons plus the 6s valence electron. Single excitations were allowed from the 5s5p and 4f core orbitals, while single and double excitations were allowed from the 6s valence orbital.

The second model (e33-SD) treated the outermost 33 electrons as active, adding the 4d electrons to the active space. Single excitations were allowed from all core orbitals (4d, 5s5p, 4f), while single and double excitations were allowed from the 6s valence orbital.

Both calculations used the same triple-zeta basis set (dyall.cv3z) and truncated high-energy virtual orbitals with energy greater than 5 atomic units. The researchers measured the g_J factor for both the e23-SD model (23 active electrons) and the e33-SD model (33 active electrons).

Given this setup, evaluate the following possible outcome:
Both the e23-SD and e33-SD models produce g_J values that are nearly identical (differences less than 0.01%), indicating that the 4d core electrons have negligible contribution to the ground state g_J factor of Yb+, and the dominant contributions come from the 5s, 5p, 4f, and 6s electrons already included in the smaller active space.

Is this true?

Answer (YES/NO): YES